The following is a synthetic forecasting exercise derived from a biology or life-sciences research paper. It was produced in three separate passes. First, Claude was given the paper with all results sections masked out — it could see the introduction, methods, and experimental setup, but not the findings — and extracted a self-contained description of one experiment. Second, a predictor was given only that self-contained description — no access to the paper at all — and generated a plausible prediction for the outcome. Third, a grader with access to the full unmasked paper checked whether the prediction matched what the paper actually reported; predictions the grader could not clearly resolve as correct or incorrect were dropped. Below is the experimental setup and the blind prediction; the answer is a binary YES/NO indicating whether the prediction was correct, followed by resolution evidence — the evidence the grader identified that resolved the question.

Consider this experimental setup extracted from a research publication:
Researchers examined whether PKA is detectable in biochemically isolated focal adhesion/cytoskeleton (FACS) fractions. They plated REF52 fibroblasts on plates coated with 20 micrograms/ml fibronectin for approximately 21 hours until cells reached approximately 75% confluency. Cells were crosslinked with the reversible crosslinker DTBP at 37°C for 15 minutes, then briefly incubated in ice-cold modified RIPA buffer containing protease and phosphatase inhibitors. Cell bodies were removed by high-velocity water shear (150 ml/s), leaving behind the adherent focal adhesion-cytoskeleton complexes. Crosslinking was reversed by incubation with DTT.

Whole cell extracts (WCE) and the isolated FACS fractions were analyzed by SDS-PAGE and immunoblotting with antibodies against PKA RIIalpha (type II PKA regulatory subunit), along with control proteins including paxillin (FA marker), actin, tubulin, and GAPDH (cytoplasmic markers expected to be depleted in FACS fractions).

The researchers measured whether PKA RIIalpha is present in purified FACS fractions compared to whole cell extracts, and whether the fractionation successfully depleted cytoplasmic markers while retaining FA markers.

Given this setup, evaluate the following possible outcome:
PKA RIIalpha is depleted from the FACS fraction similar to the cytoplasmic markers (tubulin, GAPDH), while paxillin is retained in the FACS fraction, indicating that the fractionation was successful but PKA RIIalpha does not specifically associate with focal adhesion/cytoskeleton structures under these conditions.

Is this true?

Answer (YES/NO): NO